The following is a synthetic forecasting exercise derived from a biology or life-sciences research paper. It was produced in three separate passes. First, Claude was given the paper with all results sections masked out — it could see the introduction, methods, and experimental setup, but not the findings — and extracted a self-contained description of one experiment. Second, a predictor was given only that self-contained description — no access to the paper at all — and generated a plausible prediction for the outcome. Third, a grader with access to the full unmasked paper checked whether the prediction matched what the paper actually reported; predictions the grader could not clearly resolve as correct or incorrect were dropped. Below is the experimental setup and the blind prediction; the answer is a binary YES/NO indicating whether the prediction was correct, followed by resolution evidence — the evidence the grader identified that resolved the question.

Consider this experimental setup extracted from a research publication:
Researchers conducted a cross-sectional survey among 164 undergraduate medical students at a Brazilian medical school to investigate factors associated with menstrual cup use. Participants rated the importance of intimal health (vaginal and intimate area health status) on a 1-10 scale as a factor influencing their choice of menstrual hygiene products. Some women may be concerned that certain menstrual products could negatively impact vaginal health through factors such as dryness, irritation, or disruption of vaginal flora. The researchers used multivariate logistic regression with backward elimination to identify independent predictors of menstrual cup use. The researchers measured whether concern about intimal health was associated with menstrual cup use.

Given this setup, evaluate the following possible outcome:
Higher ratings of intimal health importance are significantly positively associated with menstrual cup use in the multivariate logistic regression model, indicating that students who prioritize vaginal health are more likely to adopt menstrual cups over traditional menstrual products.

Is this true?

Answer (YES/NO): YES